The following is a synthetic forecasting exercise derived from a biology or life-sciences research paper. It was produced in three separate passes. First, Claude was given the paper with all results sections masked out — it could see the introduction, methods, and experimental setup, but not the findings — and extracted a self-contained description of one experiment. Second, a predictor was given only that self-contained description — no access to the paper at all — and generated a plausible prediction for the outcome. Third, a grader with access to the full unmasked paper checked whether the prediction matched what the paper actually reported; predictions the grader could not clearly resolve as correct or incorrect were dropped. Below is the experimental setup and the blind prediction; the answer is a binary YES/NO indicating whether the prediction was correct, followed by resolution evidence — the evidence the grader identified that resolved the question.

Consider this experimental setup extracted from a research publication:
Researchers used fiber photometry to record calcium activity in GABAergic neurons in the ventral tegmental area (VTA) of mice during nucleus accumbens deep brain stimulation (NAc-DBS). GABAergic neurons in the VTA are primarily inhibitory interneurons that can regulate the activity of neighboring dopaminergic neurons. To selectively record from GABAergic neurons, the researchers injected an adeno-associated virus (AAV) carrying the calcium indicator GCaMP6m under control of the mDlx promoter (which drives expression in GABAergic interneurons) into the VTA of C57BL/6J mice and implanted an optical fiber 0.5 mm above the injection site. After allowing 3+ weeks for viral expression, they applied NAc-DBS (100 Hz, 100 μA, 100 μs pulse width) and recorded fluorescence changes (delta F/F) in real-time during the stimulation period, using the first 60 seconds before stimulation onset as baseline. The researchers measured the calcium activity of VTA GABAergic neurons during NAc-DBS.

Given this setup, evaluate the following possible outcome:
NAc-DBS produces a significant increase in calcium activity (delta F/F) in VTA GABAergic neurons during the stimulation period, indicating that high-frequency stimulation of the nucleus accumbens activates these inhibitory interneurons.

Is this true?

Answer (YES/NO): NO